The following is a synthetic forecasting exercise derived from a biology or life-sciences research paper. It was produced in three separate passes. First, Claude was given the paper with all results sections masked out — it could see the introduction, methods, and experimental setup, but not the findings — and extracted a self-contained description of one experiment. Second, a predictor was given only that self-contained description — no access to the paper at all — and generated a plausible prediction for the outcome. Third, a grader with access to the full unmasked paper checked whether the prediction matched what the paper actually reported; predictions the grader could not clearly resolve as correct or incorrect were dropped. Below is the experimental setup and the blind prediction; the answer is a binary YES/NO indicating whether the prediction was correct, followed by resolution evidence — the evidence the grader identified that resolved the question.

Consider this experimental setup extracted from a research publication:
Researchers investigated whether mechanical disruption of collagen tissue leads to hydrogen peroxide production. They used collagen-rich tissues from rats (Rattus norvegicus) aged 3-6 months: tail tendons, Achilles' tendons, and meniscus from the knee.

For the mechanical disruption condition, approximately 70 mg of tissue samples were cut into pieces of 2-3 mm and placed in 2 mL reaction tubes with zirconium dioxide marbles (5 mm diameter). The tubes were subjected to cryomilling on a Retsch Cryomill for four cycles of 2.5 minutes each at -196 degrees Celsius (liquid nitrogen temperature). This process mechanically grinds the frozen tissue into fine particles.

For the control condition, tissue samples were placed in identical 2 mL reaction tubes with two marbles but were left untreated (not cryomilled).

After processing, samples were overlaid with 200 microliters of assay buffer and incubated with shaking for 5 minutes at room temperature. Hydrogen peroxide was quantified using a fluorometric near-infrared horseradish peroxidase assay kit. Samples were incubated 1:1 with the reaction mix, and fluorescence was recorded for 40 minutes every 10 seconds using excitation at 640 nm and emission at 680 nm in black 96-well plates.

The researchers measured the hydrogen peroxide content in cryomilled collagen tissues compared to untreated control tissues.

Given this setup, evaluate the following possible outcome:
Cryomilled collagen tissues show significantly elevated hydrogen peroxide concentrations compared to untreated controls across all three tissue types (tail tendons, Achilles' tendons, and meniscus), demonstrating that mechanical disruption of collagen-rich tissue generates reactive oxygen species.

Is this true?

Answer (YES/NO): NO